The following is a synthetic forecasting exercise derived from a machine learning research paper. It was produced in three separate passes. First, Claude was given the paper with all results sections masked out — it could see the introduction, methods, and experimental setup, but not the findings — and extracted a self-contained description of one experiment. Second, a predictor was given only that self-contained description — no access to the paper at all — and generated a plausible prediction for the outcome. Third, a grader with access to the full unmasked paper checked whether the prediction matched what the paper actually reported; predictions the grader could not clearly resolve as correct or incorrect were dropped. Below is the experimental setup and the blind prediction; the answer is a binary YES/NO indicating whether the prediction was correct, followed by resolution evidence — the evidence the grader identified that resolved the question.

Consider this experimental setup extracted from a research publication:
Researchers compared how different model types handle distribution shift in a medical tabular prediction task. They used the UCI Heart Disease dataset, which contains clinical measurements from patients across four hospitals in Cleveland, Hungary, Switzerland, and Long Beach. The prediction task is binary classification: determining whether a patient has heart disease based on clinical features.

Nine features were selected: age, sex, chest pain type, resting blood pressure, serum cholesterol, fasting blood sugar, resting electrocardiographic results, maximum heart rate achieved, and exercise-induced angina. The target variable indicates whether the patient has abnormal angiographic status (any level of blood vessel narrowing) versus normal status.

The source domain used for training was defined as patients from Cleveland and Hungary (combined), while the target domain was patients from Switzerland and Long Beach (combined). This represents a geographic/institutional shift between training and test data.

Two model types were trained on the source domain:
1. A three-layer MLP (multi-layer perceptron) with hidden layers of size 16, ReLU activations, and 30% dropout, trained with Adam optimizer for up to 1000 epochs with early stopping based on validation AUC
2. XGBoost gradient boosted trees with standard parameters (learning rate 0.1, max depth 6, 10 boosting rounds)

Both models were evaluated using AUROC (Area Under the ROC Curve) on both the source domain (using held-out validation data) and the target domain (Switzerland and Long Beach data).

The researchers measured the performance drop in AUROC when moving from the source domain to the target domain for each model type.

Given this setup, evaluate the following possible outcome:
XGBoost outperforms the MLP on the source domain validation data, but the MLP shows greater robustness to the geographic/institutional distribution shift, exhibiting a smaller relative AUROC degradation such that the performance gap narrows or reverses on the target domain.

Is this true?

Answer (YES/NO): NO